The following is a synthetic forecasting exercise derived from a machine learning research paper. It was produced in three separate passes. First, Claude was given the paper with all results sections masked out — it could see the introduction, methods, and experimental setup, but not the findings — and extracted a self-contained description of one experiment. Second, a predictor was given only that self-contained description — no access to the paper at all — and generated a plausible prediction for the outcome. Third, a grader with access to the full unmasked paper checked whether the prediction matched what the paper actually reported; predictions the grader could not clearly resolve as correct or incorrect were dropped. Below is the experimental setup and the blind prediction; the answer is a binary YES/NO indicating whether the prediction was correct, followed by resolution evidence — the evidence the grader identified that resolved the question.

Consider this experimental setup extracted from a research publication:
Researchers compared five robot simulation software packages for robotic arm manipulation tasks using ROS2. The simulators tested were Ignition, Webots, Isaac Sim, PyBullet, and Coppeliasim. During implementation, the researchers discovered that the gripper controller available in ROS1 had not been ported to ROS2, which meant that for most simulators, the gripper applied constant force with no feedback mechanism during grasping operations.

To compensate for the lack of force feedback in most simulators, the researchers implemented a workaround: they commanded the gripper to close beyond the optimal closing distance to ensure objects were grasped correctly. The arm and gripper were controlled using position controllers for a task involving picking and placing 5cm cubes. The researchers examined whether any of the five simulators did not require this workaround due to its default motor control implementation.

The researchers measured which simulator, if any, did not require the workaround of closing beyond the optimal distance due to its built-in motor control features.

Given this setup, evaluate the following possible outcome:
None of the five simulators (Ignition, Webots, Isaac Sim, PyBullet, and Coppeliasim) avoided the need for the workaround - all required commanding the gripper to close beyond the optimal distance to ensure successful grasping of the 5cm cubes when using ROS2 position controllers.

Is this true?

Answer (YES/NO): NO